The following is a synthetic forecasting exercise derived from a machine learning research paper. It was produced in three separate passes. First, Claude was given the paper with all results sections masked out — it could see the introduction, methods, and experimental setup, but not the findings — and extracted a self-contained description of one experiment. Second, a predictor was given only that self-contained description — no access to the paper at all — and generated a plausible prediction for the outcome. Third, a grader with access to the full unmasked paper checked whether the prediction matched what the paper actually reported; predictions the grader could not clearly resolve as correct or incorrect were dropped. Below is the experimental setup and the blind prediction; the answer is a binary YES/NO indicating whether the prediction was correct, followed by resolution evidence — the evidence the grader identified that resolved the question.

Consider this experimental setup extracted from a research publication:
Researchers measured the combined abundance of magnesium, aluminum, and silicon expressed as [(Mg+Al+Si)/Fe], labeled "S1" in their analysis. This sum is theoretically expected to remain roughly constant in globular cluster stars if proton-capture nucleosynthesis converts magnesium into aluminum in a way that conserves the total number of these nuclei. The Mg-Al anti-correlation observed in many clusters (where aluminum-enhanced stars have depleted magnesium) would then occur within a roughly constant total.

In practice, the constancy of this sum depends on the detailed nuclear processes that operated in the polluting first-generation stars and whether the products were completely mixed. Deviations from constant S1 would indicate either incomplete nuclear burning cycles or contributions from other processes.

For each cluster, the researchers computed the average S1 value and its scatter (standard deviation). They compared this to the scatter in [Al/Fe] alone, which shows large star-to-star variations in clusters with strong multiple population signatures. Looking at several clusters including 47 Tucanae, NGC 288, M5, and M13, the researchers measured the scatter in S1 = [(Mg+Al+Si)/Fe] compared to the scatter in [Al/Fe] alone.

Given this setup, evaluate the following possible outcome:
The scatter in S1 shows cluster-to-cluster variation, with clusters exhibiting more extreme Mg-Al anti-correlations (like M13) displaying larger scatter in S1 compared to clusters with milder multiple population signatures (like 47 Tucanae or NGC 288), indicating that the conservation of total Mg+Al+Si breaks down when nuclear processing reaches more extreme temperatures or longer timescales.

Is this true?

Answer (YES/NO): NO